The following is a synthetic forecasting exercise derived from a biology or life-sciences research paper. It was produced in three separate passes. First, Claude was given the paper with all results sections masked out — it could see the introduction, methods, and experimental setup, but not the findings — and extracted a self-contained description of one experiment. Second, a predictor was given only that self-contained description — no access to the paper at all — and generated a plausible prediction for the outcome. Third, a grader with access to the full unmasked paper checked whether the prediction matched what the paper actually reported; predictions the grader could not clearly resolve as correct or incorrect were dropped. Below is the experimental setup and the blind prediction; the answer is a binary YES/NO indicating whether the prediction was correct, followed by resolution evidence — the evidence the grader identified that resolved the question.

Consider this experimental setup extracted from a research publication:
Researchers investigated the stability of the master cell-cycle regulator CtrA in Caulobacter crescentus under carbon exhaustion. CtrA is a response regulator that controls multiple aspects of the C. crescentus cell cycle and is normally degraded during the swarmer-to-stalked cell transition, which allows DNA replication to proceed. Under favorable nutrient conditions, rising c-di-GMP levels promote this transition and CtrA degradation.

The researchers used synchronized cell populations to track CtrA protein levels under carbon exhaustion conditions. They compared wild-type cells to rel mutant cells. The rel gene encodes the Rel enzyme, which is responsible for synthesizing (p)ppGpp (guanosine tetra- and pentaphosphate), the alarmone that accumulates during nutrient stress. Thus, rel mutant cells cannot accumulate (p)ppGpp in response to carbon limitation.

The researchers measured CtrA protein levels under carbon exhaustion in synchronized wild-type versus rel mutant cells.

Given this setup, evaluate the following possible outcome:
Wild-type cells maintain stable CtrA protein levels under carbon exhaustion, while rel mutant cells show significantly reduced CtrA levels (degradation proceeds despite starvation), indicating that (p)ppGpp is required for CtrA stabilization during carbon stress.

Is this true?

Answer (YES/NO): YES